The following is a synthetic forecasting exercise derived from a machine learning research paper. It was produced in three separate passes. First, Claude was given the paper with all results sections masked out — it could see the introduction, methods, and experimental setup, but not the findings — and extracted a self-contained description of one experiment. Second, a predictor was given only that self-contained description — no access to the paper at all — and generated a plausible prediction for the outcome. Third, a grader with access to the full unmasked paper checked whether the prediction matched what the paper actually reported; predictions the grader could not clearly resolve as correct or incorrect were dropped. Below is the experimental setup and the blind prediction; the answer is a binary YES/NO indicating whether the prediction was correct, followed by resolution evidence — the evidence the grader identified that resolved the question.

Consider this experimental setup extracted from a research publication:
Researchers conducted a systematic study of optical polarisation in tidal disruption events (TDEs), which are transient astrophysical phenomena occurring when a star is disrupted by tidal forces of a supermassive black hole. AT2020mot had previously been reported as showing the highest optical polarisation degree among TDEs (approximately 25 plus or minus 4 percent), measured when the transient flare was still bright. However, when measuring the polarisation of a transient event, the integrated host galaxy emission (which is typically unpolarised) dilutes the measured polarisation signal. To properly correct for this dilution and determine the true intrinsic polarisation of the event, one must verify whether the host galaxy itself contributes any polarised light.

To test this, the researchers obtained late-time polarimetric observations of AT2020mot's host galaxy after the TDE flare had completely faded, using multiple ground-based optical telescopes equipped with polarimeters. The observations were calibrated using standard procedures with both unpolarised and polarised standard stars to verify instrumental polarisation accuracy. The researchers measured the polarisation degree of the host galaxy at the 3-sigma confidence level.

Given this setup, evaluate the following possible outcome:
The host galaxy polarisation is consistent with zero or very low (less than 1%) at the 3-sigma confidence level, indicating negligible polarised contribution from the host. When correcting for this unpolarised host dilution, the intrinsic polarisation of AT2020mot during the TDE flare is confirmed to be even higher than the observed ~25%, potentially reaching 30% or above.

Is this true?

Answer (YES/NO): NO